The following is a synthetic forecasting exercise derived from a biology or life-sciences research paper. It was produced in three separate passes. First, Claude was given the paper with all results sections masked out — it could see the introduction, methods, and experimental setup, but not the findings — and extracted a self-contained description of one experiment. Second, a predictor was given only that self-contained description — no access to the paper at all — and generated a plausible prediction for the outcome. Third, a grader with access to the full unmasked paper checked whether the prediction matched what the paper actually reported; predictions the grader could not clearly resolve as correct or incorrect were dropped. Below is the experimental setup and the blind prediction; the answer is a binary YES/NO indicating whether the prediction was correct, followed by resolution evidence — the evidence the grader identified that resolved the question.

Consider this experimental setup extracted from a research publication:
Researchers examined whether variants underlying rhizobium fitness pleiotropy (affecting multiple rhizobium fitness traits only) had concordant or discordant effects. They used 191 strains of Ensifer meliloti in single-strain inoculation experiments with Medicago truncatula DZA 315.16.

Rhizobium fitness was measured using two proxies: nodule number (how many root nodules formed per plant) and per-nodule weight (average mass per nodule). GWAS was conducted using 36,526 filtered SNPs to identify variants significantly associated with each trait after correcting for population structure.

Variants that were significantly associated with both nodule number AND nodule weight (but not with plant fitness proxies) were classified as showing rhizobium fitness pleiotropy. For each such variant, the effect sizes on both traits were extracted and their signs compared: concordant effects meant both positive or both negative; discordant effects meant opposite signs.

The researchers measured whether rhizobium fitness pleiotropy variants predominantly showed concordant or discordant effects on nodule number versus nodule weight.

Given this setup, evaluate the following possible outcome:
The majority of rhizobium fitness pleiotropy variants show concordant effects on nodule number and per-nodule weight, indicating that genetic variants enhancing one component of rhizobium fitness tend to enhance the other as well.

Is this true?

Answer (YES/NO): NO